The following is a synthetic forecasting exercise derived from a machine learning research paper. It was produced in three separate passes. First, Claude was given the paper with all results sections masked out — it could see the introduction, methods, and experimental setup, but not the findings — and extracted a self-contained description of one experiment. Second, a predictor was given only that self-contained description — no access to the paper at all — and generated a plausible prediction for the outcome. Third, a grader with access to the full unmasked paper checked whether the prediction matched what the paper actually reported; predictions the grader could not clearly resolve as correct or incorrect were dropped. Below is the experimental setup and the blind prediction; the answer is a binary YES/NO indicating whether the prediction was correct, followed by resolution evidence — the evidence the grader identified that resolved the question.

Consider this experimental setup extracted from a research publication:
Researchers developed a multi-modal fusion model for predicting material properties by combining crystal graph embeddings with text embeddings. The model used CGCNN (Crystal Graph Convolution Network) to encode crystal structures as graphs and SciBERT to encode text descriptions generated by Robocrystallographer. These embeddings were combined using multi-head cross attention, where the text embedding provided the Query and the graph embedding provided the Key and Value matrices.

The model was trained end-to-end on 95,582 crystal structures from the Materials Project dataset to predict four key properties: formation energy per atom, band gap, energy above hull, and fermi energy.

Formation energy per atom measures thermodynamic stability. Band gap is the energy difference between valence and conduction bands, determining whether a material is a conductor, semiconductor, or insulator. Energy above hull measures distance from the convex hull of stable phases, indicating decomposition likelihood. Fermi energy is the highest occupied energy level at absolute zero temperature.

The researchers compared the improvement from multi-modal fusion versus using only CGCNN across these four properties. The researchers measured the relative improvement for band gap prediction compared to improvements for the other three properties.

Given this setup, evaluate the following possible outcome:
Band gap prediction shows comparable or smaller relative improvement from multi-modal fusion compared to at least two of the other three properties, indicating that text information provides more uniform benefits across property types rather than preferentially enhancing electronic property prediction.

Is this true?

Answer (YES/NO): YES